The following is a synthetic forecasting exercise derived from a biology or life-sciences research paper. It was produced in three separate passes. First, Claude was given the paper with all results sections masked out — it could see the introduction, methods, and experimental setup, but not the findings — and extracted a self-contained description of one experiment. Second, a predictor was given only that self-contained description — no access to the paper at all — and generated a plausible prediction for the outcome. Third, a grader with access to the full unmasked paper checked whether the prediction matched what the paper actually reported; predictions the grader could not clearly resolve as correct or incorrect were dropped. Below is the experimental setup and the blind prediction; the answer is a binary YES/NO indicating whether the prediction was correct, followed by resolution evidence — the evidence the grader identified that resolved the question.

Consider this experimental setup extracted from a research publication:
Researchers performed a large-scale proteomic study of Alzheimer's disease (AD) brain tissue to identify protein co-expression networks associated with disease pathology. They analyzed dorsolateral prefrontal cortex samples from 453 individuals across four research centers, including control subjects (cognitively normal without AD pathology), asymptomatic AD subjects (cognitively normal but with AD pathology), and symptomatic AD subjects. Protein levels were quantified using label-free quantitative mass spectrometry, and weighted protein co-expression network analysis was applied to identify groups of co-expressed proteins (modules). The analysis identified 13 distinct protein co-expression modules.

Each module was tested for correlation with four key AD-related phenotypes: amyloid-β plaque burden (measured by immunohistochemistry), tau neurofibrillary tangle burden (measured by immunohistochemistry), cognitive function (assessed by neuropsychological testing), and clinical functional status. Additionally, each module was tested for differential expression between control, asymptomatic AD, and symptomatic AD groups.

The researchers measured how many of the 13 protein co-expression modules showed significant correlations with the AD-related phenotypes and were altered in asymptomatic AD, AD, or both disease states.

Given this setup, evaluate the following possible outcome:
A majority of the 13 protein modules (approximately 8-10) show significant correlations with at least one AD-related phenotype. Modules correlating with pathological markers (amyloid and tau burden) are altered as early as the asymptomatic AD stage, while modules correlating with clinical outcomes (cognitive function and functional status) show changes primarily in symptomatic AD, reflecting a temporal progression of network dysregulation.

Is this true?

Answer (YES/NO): NO